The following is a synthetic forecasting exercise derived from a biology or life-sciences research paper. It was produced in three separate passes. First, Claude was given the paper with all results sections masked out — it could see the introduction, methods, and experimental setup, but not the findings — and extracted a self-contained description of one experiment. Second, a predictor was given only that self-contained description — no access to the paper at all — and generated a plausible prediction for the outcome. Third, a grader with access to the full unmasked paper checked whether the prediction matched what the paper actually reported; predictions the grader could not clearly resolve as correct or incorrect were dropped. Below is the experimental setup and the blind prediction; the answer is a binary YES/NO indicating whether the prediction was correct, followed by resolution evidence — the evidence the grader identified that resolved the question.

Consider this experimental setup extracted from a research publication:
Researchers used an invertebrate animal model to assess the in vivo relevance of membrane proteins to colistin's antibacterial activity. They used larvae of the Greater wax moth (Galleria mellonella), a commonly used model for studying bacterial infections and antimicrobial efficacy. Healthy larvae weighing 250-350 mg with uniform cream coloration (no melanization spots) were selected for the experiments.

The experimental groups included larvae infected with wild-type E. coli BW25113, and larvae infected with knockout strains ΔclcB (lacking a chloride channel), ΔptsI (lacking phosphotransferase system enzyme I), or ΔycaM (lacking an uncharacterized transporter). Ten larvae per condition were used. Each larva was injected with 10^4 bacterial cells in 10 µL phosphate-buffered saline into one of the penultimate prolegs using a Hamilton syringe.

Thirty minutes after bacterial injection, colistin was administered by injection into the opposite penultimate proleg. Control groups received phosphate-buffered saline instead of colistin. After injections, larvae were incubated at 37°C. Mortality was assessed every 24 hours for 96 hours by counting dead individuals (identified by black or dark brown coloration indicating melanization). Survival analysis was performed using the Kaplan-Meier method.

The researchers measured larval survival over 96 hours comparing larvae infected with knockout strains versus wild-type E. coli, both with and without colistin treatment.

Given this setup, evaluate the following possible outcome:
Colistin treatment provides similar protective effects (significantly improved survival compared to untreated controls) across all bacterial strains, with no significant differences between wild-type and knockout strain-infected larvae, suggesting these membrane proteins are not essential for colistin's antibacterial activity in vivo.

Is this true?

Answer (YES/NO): NO